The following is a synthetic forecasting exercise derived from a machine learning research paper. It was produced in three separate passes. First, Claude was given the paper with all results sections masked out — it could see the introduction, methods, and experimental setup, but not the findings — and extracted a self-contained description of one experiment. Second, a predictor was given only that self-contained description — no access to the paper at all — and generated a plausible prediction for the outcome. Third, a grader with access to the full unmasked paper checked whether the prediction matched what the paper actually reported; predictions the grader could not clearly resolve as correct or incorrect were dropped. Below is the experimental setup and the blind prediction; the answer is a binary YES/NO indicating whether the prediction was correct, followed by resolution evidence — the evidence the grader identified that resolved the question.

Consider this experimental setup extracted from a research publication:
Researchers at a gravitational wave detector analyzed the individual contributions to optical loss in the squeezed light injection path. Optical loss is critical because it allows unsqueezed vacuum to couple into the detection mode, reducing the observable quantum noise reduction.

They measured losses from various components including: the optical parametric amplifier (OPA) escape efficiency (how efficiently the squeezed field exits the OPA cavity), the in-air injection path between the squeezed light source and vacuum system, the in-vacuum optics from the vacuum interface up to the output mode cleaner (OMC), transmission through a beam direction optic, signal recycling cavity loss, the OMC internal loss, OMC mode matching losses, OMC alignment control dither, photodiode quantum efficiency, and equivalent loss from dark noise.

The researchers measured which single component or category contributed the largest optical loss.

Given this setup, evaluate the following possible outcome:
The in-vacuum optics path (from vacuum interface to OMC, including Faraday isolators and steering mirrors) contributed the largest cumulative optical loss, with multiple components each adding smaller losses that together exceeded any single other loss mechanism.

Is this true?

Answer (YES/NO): YES